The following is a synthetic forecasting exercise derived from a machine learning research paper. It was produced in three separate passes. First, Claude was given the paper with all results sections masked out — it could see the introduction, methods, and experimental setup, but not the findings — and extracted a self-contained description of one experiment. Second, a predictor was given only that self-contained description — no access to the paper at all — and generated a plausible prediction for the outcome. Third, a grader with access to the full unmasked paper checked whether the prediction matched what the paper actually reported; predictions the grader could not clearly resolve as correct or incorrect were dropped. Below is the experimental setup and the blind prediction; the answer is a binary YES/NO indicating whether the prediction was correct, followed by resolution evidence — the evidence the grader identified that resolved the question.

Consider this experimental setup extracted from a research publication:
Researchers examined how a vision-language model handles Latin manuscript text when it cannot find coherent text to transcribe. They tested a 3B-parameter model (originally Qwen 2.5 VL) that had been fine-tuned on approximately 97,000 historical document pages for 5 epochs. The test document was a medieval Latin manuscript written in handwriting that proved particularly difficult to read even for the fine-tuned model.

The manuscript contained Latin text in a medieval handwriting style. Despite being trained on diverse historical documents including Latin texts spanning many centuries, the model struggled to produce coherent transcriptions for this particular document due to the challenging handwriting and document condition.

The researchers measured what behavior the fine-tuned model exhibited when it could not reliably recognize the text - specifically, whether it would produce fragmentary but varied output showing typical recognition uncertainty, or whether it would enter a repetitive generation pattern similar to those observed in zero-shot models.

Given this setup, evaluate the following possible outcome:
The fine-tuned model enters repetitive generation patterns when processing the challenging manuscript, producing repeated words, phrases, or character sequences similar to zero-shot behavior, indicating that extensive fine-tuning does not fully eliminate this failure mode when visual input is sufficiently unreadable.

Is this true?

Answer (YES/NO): YES